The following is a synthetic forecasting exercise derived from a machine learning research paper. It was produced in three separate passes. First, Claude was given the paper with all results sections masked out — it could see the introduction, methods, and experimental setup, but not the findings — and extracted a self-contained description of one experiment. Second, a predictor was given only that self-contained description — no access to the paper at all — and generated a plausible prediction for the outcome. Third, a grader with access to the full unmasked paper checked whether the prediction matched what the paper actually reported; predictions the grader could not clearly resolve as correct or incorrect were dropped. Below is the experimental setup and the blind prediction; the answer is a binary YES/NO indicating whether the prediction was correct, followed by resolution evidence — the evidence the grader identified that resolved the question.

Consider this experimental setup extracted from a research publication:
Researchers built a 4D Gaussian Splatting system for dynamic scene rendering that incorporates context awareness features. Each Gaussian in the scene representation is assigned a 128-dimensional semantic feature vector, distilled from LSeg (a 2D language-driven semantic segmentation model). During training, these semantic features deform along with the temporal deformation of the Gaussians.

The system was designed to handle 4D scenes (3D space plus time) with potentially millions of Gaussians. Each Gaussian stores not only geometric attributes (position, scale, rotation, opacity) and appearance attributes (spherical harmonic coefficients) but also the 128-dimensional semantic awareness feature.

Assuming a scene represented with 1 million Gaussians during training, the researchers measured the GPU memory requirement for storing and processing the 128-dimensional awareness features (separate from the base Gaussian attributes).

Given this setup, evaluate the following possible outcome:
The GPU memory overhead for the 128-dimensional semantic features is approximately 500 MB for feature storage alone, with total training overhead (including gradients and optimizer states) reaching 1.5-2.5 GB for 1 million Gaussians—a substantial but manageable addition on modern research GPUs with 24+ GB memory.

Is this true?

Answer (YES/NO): NO